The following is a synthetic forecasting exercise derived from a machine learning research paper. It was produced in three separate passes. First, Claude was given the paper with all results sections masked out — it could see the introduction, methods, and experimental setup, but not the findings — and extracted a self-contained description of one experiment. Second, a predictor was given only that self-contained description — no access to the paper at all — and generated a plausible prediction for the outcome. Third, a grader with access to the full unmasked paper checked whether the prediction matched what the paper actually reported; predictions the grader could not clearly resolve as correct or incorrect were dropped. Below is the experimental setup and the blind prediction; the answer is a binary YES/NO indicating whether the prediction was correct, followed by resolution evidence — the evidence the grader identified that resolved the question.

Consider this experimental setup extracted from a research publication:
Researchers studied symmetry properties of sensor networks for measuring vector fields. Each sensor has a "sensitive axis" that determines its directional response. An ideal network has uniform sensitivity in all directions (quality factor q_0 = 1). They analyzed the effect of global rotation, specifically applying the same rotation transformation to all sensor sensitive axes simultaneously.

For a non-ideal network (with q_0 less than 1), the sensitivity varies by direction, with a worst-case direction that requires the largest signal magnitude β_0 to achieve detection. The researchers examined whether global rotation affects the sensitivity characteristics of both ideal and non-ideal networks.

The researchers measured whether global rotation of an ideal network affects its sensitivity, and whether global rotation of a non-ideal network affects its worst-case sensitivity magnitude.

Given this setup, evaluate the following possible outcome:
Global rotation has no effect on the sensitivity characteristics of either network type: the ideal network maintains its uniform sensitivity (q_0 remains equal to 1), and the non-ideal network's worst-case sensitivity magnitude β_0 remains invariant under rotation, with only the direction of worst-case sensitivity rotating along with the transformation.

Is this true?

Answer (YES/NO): YES